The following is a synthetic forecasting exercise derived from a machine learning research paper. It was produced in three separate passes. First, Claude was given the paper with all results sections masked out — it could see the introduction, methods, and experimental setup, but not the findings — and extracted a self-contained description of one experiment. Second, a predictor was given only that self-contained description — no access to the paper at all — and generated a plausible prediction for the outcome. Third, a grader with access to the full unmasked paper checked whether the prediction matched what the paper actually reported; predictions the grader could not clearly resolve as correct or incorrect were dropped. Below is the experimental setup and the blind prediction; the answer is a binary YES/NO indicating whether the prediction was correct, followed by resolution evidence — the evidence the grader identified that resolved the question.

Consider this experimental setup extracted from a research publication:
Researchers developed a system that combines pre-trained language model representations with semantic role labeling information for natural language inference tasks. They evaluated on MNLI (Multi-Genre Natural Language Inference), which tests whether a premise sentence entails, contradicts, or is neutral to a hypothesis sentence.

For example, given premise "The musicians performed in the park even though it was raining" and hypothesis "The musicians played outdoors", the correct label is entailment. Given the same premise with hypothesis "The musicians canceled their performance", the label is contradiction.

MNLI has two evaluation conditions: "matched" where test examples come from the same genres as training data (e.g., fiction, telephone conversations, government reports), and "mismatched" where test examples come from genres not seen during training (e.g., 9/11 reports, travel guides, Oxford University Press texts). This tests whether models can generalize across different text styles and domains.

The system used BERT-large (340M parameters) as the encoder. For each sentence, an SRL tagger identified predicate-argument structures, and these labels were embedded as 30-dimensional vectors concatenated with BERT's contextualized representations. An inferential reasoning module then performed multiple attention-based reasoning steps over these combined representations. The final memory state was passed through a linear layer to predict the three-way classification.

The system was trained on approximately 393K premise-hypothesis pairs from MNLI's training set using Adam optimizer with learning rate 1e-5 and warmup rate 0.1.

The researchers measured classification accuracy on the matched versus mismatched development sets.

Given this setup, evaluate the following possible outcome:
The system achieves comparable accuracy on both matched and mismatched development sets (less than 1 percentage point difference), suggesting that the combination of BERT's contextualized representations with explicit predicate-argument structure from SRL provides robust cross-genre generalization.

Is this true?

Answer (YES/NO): YES